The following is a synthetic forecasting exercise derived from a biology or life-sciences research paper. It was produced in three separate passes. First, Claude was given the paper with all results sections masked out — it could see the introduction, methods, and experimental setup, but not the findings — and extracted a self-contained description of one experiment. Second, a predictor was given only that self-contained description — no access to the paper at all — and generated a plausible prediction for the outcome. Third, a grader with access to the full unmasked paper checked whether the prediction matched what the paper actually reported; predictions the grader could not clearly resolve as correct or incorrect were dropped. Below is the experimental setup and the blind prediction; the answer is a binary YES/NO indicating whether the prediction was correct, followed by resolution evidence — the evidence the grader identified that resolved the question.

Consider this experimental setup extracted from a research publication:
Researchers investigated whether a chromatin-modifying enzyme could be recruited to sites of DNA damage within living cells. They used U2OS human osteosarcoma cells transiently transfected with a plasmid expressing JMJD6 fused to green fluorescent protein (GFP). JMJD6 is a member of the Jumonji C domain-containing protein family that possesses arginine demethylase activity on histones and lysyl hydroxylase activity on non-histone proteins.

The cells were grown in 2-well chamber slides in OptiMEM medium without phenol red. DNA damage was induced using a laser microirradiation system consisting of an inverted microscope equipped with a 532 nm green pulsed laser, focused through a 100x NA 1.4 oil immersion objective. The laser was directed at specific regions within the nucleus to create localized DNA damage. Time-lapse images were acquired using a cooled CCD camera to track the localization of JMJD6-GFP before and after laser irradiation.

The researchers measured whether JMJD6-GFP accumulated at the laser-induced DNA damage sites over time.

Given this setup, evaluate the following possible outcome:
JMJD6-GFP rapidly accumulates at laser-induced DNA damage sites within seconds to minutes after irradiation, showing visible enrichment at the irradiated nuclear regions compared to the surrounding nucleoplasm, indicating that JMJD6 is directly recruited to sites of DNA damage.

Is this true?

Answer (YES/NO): YES